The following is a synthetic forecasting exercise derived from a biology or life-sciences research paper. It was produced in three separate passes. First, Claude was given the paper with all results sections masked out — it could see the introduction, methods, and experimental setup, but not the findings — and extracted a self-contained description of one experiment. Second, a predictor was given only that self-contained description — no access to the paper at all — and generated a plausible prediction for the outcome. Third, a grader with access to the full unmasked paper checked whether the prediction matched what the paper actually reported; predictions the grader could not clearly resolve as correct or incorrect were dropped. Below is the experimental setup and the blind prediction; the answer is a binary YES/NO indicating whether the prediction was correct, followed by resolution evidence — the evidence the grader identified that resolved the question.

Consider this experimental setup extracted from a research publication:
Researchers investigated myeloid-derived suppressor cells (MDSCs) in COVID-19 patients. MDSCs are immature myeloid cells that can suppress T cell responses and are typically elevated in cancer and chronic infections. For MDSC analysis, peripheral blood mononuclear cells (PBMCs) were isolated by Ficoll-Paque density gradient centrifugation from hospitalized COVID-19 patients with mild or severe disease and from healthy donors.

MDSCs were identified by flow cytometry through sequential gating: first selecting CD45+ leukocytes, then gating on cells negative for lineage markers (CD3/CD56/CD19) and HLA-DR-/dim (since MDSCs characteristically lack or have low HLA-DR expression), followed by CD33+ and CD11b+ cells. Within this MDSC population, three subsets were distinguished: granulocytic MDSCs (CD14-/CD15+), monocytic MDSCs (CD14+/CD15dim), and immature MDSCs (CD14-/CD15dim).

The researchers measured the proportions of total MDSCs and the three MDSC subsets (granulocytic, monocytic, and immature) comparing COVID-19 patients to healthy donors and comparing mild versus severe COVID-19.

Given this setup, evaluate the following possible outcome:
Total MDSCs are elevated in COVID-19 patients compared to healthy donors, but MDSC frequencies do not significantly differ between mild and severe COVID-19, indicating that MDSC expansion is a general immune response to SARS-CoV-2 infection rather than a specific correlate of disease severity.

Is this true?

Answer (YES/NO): NO